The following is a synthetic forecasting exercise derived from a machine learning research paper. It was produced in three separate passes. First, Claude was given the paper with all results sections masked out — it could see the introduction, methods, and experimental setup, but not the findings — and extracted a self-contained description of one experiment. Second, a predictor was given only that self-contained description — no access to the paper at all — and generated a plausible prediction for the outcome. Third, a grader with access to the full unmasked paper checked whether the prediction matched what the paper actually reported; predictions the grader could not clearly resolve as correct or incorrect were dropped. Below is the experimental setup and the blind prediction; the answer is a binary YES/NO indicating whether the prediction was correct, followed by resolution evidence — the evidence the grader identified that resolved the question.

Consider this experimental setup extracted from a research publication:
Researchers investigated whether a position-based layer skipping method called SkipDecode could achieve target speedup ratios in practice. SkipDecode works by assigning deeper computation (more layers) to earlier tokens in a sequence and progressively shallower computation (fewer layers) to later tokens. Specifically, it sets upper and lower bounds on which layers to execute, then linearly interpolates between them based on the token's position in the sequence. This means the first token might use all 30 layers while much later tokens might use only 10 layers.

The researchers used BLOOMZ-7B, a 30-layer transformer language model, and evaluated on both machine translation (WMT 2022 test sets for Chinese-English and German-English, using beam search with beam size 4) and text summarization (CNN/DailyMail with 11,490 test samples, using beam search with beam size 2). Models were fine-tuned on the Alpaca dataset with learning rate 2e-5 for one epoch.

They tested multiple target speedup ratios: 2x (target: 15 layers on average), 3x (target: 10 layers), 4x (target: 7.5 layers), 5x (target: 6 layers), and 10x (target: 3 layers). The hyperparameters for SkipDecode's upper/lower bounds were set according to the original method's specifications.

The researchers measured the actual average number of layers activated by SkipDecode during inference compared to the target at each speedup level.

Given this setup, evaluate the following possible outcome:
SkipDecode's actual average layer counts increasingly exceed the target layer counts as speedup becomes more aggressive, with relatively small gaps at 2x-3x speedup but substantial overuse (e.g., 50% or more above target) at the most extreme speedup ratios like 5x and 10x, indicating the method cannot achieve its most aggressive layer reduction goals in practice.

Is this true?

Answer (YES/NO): NO